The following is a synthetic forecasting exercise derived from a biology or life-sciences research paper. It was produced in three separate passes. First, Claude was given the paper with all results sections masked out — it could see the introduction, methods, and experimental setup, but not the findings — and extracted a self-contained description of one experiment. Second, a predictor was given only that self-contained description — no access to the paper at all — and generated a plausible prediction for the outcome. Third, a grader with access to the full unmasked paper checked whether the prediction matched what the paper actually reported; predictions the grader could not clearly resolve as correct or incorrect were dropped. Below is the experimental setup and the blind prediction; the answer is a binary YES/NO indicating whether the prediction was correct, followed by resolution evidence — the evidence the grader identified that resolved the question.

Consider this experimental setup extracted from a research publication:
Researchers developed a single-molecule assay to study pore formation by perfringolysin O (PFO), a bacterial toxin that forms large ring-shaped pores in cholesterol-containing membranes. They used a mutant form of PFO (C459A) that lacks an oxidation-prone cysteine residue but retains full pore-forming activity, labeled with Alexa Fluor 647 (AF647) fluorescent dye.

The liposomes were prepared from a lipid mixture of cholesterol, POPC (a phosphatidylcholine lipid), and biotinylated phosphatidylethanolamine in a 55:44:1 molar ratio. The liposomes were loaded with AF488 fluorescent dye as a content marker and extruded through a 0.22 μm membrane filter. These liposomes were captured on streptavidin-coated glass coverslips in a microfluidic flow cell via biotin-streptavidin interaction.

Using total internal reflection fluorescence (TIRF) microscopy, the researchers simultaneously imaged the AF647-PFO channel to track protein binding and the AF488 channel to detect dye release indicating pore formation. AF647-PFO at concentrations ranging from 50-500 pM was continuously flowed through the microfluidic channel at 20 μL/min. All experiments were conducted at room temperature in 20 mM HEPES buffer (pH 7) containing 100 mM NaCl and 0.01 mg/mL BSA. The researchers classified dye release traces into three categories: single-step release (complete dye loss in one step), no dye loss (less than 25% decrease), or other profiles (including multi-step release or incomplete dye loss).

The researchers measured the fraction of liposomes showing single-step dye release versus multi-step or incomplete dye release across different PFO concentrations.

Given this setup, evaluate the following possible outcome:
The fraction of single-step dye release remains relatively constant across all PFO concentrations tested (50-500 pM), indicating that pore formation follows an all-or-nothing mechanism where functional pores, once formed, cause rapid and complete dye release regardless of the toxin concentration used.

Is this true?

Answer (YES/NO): NO